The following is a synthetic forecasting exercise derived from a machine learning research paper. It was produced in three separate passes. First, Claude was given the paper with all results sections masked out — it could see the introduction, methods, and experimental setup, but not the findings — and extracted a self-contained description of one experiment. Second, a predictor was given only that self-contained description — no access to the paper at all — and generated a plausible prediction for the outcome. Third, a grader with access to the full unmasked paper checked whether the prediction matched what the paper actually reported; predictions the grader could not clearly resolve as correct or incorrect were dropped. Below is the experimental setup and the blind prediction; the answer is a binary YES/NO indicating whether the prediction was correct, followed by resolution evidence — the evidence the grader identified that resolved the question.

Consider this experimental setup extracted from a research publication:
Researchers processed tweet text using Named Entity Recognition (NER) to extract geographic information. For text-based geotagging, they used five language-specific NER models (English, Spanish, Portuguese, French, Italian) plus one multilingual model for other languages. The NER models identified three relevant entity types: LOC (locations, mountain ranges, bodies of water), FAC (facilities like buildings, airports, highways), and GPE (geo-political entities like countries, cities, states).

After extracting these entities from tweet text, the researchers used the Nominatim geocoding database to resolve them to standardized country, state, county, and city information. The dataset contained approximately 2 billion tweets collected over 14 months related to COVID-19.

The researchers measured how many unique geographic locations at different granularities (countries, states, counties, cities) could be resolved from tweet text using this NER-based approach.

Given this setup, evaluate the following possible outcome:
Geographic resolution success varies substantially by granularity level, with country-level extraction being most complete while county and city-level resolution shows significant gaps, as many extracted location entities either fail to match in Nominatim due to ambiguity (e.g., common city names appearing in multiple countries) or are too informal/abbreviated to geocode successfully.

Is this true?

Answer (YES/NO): YES